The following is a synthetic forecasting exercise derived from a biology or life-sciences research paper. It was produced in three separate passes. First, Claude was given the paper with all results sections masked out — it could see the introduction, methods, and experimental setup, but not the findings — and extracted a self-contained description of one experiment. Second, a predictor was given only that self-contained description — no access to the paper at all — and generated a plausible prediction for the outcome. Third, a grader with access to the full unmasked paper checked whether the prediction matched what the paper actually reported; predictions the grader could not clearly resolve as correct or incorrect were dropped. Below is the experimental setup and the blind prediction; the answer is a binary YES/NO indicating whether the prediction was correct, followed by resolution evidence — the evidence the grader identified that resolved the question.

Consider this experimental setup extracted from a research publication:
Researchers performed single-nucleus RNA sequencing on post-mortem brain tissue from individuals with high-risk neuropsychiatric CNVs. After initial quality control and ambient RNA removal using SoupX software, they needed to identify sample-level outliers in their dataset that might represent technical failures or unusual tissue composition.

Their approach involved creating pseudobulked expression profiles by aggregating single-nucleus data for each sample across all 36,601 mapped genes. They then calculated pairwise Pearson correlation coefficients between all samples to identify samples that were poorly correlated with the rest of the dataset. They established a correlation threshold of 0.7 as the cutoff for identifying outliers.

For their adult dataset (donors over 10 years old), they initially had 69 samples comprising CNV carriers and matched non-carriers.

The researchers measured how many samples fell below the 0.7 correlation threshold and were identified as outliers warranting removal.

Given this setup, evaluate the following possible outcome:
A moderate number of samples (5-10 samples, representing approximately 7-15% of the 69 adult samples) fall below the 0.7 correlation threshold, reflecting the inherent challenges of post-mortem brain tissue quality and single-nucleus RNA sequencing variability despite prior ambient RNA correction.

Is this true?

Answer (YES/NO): NO